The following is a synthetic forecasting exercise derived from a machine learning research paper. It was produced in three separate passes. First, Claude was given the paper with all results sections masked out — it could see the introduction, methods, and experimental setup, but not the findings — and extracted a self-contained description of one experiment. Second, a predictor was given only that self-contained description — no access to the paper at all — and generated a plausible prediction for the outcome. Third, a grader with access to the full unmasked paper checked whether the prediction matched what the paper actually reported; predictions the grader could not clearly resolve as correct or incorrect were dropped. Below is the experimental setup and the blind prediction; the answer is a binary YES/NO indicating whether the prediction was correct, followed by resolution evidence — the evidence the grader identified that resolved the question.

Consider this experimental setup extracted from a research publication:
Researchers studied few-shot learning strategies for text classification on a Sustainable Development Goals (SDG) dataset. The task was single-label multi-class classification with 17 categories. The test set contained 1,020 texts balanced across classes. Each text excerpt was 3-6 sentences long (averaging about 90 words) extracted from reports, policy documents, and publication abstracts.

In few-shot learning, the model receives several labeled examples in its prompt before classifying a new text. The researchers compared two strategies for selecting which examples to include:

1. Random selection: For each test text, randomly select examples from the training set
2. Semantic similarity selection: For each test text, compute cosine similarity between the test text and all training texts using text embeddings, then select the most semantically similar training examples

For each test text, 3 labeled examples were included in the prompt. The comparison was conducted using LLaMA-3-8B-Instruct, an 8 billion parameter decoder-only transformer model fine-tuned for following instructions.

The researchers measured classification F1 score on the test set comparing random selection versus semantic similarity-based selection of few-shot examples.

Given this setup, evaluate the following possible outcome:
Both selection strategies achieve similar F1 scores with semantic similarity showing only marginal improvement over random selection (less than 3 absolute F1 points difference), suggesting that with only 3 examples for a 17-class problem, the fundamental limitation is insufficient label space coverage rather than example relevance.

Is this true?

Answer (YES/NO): NO